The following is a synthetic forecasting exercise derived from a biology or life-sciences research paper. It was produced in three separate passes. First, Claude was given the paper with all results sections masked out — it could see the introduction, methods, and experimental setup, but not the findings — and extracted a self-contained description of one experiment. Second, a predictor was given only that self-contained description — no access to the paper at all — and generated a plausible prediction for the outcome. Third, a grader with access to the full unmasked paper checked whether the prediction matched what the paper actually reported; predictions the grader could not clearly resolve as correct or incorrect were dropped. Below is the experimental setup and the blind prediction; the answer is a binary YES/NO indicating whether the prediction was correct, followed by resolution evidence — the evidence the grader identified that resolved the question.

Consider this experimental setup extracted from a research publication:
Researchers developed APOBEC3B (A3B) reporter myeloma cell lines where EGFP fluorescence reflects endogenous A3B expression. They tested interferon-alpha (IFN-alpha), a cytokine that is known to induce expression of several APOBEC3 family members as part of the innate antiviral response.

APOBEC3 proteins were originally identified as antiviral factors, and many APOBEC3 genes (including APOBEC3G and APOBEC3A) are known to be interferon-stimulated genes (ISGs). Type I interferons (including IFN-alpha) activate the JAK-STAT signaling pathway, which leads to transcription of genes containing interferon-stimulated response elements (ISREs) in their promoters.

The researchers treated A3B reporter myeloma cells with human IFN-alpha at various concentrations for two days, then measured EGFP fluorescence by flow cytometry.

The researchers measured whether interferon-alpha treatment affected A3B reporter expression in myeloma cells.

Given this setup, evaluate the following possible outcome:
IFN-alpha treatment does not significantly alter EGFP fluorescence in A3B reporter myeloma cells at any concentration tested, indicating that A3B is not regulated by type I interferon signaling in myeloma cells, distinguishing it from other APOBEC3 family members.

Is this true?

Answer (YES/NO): YES